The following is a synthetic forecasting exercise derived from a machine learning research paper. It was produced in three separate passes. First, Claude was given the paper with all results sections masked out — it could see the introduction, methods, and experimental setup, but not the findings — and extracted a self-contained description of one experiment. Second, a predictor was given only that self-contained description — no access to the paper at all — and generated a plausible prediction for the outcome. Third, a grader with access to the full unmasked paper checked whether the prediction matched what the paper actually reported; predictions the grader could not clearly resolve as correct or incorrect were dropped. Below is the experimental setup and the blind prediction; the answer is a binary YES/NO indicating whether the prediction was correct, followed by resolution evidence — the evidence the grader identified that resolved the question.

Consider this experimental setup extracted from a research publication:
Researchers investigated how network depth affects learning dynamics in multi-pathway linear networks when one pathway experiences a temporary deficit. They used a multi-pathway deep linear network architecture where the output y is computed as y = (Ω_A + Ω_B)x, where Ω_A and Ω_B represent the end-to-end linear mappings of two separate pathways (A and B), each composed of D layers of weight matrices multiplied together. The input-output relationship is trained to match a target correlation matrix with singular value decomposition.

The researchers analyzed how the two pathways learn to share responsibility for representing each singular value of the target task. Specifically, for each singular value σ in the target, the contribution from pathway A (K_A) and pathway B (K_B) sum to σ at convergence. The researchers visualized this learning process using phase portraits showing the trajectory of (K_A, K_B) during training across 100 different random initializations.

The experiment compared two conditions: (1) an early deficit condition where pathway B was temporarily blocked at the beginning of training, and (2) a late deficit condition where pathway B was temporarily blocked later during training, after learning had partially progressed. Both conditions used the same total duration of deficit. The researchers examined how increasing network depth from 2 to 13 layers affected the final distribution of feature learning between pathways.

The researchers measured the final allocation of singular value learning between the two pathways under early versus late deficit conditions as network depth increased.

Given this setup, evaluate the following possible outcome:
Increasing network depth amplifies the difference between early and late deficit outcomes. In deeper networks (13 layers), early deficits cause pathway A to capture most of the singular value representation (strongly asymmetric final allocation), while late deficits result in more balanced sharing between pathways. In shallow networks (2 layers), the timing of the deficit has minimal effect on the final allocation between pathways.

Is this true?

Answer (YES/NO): YES